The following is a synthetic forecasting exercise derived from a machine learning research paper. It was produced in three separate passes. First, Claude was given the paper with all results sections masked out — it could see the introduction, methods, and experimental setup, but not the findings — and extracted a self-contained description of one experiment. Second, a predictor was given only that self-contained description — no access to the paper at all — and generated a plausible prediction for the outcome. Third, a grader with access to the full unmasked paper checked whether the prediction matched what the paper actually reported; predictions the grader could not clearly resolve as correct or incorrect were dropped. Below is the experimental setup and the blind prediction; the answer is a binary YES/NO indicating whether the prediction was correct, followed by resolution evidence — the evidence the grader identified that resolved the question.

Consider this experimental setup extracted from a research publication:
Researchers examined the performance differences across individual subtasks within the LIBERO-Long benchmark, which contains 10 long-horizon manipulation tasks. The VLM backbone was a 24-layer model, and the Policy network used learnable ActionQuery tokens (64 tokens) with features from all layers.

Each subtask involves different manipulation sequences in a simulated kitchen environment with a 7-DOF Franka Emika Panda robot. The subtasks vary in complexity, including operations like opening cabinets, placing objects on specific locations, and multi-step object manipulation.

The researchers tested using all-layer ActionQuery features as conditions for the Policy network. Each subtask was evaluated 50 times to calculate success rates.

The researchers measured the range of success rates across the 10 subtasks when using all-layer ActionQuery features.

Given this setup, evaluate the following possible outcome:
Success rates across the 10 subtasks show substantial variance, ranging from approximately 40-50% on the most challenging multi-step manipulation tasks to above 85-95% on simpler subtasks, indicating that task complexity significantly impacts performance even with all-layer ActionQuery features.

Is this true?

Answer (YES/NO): NO